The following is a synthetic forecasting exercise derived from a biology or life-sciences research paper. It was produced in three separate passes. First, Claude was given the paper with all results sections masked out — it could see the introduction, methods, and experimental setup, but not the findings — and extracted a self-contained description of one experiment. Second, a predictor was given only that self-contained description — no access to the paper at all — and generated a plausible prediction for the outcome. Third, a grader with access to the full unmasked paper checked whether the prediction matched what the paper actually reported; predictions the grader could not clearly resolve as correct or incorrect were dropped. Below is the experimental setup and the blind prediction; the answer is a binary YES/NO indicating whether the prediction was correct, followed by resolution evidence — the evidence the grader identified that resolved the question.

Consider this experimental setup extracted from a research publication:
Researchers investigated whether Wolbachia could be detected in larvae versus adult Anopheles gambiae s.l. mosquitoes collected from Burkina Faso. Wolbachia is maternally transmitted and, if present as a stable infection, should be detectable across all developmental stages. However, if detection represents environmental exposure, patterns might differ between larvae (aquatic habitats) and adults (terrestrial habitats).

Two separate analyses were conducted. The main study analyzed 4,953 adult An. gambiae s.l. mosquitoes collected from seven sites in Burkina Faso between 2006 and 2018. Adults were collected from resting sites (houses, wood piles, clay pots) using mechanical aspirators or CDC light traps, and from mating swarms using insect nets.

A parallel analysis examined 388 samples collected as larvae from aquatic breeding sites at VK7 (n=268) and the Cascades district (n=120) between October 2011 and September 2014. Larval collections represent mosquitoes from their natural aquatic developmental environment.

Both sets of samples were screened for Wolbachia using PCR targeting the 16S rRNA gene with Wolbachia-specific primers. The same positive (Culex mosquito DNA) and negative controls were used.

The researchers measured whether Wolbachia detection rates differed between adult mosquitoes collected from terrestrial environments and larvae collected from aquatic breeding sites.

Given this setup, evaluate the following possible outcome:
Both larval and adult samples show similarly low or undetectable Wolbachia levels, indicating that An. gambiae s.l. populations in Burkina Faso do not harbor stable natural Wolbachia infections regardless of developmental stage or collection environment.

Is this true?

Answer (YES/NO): YES